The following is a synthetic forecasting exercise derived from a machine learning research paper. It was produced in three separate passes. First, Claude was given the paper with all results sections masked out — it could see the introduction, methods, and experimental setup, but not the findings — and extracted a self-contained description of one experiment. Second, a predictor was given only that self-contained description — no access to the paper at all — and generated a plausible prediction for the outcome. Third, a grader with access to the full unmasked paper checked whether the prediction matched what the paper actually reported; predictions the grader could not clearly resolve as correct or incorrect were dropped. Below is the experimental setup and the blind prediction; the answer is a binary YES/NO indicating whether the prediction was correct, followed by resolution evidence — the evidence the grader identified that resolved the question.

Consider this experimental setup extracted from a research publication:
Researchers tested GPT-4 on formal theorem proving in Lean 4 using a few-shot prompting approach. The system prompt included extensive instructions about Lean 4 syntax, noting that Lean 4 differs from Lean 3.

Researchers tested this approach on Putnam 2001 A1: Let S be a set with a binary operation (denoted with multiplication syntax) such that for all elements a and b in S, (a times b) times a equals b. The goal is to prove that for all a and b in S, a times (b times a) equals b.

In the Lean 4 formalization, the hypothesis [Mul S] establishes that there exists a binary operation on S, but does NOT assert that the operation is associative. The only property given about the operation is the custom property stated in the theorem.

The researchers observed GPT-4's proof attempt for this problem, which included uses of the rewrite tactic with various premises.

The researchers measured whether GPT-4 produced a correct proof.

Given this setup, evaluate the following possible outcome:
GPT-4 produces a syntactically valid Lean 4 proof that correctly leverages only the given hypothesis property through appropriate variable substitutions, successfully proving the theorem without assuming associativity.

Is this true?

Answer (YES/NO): NO